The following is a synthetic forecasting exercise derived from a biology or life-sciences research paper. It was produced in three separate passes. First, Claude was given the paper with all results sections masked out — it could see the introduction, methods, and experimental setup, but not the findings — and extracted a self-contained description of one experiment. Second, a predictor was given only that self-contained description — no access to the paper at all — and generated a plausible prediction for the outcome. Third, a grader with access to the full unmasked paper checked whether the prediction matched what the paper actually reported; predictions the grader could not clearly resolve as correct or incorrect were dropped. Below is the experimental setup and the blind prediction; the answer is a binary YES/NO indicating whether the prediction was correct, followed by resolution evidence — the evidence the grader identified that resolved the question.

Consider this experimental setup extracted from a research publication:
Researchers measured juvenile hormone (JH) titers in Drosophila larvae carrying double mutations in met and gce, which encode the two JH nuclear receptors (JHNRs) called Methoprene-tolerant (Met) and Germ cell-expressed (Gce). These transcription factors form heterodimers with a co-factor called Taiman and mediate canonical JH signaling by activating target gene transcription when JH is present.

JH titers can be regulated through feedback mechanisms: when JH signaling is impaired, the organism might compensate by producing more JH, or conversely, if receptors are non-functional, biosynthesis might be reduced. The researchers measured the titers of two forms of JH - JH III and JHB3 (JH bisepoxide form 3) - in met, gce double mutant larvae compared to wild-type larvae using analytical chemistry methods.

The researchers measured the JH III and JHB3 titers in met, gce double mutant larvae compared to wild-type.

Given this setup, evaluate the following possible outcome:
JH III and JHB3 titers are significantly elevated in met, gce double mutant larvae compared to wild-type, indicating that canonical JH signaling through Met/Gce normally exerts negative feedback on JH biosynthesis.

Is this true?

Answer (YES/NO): YES